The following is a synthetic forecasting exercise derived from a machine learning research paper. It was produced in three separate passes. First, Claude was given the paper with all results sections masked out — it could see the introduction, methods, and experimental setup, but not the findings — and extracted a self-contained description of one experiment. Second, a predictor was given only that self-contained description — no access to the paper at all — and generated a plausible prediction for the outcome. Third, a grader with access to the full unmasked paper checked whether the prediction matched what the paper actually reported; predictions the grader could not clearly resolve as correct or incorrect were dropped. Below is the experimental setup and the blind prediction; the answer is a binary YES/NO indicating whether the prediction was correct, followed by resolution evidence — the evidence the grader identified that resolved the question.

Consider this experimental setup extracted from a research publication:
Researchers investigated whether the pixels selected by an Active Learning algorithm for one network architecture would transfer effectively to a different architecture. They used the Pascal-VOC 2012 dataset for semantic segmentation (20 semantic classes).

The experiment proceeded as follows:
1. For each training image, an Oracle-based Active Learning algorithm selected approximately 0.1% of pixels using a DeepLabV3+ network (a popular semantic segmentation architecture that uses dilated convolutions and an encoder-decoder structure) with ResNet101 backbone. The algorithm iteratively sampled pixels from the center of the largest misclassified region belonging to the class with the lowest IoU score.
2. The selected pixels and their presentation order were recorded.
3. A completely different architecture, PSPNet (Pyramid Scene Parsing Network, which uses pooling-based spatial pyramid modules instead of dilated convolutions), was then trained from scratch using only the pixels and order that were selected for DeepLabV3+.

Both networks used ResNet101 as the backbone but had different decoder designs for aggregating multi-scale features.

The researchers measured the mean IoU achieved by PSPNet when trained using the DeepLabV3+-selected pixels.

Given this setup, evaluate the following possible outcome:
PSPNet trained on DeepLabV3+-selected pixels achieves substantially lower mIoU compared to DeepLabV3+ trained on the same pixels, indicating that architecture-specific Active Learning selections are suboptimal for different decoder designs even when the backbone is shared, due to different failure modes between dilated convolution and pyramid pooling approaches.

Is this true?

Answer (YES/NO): NO